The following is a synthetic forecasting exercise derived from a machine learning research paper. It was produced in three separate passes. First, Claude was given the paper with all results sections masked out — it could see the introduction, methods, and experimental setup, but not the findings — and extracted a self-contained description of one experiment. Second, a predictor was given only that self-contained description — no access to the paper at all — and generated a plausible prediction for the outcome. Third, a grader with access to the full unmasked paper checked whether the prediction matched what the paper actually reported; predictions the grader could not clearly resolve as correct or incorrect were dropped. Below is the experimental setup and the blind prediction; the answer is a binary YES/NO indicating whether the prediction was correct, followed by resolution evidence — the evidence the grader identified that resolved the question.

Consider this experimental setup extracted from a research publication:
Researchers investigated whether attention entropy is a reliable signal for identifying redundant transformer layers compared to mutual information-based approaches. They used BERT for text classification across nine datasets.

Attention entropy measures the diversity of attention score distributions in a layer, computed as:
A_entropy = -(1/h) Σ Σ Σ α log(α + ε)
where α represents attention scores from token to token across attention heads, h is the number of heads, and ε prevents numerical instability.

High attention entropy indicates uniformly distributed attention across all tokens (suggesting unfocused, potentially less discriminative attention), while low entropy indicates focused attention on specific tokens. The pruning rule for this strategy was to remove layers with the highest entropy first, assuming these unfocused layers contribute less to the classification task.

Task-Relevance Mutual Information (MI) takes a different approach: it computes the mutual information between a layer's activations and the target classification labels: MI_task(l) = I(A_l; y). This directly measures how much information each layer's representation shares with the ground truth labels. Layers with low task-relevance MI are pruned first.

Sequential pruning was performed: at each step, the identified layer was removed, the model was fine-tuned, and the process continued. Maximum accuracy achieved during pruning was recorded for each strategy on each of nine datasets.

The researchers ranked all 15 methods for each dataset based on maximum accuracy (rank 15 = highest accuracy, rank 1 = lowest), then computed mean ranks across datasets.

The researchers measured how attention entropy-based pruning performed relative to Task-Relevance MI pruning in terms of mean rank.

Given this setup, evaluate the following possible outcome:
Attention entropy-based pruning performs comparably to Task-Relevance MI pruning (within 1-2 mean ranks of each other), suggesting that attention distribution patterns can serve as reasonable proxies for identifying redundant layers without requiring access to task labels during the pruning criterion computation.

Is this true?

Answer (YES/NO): NO